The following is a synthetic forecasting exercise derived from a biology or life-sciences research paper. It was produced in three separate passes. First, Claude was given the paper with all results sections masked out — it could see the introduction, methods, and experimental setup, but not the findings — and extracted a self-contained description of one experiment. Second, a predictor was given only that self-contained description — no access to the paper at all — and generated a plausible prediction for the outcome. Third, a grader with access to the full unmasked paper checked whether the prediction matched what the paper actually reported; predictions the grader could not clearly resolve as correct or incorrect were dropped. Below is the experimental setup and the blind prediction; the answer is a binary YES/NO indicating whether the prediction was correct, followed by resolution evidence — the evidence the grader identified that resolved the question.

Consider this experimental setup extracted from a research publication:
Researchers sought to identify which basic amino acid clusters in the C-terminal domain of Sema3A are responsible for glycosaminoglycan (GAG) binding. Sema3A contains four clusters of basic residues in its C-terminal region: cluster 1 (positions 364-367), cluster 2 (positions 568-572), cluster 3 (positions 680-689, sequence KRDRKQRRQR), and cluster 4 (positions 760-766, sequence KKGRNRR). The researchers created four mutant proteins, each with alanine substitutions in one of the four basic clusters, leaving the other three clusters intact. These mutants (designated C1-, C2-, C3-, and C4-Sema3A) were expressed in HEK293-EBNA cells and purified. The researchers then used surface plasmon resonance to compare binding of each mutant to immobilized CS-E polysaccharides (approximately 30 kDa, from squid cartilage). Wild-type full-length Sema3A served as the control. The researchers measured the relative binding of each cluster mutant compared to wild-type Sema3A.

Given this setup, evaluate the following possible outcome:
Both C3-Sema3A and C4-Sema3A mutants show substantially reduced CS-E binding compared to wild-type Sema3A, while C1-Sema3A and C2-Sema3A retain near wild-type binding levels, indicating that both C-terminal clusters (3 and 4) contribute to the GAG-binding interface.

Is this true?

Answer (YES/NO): YES